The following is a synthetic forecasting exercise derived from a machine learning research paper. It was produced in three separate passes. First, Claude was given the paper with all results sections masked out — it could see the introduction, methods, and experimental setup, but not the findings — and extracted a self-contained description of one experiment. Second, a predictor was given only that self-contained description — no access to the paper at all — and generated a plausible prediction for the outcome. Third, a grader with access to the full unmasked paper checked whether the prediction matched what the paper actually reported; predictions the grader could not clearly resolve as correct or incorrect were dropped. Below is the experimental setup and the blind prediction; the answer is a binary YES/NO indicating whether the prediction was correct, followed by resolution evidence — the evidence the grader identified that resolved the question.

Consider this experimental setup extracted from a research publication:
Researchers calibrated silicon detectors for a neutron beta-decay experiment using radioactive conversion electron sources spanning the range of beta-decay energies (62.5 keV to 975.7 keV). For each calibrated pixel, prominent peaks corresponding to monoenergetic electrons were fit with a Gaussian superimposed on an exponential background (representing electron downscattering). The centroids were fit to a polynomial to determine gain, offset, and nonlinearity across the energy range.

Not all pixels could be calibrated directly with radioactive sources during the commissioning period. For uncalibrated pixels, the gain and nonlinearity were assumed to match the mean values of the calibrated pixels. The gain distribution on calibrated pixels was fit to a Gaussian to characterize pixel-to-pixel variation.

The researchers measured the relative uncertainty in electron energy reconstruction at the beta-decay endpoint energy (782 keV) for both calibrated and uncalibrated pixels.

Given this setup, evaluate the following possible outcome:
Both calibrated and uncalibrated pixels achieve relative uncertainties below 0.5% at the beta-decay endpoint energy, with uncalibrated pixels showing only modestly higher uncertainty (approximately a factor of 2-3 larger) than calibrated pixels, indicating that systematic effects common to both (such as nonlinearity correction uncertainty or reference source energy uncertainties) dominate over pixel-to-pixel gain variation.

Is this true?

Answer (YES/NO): NO